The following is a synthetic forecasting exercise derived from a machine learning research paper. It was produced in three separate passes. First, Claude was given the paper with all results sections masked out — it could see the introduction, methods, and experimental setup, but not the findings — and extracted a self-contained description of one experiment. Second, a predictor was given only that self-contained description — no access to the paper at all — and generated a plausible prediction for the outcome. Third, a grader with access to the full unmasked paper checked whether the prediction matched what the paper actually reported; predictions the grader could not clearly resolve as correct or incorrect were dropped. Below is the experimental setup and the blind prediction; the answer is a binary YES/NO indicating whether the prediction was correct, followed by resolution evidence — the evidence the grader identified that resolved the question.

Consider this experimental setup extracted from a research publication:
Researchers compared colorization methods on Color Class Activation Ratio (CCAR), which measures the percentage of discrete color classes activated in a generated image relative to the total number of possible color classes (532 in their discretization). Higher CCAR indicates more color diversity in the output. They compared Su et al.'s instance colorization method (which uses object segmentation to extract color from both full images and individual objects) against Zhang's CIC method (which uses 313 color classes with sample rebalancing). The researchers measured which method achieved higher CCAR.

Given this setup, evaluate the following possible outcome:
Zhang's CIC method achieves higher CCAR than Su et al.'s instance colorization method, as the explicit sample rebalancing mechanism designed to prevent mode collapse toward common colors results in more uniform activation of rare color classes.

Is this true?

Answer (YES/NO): NO